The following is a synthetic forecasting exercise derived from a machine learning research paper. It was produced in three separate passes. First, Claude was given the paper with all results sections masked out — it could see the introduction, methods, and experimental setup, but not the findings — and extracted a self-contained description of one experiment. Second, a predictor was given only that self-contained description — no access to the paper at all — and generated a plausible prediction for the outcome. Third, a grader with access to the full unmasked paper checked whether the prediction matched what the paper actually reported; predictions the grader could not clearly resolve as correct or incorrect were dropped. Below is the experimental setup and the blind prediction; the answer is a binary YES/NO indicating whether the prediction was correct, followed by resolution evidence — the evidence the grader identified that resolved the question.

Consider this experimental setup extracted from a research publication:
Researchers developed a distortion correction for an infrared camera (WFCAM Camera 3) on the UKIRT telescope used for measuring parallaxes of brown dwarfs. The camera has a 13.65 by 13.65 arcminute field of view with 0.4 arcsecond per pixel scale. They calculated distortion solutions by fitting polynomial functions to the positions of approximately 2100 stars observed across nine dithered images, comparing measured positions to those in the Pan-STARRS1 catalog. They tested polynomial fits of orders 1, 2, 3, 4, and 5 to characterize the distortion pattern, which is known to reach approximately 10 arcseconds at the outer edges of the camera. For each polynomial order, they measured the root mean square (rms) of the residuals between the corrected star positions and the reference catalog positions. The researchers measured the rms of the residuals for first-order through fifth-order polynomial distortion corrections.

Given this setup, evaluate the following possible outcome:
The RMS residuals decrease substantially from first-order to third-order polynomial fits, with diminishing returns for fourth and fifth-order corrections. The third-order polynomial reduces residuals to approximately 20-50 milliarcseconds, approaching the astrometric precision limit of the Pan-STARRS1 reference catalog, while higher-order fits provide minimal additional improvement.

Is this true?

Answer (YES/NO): YES